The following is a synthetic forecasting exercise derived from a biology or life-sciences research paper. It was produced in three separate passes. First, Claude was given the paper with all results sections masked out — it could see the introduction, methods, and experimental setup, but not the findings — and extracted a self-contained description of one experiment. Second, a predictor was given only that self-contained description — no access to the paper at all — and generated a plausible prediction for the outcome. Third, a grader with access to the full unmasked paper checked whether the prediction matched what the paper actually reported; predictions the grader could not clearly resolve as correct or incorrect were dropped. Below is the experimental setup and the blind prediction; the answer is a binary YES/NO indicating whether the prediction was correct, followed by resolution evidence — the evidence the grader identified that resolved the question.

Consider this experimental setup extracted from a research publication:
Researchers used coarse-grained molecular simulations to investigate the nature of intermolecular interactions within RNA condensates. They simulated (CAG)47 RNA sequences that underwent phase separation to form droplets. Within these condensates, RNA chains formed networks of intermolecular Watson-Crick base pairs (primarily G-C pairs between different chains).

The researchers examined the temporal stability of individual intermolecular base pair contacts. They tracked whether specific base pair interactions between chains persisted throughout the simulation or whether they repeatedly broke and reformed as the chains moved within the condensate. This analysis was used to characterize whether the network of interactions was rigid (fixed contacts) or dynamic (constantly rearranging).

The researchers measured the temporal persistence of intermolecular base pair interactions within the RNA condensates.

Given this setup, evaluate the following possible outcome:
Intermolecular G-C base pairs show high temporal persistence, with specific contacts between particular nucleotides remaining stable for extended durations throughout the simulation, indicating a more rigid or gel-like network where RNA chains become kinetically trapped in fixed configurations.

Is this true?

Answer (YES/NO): NO